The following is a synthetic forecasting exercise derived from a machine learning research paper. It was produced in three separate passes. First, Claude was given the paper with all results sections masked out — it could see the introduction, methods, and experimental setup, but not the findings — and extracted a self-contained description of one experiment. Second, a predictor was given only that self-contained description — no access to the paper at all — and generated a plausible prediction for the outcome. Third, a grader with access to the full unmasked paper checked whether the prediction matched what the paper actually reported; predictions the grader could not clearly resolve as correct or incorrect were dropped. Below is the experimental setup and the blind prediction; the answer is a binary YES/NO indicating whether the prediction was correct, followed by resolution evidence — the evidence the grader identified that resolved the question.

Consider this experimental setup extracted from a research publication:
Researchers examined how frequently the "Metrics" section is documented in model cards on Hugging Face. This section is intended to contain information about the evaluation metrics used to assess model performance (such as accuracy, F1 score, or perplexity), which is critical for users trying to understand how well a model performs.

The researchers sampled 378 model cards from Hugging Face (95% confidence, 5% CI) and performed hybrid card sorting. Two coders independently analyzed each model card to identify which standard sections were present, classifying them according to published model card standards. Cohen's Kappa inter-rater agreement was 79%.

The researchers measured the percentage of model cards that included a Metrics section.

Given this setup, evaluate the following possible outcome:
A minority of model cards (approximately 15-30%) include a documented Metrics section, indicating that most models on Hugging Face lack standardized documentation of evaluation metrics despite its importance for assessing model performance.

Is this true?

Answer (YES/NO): NO